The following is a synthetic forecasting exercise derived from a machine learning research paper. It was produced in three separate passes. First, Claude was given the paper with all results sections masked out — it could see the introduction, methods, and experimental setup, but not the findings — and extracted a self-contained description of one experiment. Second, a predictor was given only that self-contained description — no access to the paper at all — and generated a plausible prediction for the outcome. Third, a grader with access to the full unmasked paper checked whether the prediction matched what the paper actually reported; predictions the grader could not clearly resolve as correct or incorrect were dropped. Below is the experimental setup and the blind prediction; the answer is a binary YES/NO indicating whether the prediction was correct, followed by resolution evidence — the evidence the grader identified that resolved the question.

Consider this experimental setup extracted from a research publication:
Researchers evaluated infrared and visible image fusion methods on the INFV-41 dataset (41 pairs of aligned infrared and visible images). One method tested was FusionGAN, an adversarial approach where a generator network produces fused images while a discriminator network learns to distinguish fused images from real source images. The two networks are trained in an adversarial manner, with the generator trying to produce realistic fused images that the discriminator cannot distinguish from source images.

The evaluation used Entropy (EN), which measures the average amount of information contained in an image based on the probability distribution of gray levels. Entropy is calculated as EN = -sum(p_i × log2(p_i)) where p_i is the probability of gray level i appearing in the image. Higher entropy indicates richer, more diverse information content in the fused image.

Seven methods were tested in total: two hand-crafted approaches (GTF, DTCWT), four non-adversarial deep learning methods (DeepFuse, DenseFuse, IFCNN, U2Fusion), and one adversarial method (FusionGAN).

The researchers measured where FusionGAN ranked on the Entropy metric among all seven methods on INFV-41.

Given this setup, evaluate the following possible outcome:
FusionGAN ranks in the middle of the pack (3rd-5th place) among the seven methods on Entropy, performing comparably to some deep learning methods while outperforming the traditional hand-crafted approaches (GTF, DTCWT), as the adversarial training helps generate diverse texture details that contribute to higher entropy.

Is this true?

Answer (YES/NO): NO